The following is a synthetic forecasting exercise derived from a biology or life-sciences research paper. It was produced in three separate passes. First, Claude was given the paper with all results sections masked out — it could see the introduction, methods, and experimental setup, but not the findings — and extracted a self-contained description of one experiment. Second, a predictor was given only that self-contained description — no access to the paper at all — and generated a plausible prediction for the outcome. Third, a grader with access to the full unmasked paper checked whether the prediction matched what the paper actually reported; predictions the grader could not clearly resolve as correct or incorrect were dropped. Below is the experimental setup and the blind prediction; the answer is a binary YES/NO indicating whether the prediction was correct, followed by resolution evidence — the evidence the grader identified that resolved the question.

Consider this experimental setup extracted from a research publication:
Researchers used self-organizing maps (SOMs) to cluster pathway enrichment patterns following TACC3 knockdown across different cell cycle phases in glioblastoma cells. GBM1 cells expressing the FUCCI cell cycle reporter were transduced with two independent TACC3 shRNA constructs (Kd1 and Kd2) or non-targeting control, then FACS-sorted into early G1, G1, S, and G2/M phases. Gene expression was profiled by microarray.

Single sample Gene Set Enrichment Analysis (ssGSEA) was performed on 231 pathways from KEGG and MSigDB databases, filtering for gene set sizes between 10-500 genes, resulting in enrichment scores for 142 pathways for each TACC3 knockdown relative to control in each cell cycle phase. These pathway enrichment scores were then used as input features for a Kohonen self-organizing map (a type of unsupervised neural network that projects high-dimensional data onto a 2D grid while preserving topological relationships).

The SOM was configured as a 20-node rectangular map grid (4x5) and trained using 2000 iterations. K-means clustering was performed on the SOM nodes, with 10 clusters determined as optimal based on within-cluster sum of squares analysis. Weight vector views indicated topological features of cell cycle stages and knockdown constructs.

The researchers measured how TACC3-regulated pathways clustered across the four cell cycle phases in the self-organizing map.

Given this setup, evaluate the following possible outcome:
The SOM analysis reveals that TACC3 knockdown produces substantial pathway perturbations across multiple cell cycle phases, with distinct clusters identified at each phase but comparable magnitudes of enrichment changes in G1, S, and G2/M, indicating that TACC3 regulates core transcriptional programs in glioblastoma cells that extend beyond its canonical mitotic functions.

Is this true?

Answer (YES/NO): NO